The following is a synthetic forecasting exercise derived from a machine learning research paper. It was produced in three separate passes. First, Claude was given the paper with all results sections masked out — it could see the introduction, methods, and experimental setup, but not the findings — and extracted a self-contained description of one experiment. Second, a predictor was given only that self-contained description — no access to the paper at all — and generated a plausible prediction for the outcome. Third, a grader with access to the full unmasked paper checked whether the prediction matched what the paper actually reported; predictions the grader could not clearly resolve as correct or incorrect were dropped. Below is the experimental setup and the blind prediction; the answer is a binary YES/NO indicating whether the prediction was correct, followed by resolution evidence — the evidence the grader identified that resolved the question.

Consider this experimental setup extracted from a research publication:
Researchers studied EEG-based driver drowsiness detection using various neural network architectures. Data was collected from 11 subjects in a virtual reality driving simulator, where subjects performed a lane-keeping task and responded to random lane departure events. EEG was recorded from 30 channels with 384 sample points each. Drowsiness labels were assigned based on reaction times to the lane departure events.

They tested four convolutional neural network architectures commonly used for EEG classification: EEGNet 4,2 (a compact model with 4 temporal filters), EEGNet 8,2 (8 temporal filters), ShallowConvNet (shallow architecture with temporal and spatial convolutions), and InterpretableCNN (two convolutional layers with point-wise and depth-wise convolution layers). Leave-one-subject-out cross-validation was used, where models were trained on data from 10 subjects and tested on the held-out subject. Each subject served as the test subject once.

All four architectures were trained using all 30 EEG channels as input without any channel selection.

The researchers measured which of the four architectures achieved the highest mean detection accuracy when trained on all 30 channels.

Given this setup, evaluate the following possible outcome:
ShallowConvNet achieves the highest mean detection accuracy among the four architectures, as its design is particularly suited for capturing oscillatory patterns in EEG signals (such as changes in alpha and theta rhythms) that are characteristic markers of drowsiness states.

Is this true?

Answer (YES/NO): NO